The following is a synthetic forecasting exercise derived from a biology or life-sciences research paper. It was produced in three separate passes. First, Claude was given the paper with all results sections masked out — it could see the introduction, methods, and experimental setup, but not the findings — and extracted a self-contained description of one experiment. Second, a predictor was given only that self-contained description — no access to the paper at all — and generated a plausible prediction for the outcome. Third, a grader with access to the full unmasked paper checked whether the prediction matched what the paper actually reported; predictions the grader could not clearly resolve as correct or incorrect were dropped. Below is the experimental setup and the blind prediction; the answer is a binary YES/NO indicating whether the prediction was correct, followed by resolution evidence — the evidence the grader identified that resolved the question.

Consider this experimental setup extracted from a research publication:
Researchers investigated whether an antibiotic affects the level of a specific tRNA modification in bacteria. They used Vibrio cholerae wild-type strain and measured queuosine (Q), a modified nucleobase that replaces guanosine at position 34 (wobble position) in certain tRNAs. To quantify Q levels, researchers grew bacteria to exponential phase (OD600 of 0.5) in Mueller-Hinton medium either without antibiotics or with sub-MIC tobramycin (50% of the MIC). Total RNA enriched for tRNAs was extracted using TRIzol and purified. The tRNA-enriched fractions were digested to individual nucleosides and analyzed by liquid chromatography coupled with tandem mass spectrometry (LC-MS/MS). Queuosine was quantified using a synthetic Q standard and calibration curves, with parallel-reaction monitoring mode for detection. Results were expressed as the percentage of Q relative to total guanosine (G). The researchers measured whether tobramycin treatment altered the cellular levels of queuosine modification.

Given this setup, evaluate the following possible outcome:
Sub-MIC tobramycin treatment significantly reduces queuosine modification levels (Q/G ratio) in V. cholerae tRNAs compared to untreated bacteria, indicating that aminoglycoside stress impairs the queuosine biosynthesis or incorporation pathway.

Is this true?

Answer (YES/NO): NO